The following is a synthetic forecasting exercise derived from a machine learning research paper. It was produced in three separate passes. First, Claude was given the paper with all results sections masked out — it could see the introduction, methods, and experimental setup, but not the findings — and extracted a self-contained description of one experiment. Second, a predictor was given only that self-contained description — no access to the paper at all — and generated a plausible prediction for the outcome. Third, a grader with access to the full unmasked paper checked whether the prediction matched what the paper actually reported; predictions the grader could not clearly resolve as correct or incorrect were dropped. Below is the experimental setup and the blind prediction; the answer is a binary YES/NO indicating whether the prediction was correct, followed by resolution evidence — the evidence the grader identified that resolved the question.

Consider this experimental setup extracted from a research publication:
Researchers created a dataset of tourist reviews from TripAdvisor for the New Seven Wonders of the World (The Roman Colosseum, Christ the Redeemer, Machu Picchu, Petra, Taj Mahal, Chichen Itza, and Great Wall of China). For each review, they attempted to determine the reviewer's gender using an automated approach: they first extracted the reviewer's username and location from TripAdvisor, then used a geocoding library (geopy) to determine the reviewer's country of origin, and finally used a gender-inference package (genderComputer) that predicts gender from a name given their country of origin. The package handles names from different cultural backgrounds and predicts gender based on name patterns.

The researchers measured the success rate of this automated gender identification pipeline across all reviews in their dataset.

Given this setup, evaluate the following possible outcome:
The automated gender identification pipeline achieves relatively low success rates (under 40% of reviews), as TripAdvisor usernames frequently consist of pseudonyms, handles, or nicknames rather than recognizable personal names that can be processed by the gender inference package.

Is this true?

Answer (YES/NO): YES